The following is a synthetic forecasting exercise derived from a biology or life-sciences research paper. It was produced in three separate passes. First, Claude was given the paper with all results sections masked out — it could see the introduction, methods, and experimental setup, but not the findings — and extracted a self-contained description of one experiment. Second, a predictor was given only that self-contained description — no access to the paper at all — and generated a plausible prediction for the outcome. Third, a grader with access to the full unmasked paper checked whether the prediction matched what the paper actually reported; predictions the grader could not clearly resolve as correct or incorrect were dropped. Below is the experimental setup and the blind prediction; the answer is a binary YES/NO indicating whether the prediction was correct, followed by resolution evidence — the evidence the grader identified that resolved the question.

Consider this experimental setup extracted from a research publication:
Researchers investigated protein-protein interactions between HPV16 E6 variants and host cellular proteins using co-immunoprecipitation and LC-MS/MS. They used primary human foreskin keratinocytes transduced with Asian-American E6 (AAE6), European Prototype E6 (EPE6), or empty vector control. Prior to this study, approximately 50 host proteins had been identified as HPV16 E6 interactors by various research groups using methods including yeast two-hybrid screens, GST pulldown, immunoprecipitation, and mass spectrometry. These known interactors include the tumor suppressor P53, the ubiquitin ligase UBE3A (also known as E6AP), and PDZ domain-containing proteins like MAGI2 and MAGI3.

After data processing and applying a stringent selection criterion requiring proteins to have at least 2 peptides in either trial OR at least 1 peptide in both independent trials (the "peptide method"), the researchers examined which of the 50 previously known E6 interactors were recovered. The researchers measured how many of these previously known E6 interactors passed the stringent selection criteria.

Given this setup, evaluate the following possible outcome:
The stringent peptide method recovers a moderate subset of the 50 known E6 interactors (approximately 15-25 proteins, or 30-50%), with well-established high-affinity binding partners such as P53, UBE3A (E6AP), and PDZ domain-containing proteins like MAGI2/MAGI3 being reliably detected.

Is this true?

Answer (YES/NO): NO